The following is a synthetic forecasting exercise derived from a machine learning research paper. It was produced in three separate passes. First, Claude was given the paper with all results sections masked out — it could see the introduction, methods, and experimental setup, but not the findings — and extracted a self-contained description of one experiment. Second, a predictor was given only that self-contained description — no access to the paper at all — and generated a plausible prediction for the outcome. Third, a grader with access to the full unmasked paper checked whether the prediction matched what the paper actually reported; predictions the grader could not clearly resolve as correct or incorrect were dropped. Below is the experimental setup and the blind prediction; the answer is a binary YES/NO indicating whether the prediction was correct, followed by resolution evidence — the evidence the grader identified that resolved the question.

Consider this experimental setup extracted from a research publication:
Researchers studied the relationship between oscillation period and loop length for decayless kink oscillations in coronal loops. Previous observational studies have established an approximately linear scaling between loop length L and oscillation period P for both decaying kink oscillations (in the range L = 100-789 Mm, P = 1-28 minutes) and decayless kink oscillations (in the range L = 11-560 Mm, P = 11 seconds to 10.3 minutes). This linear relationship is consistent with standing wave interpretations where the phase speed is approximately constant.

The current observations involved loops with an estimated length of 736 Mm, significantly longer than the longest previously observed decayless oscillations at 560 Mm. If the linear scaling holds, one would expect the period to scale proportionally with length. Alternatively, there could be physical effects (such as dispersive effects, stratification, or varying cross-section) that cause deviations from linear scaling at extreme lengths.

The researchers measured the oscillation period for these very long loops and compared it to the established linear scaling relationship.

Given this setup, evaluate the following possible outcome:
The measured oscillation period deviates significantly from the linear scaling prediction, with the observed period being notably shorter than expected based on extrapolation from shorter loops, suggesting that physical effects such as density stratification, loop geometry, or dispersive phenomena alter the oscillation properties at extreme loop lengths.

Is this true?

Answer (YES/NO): NO